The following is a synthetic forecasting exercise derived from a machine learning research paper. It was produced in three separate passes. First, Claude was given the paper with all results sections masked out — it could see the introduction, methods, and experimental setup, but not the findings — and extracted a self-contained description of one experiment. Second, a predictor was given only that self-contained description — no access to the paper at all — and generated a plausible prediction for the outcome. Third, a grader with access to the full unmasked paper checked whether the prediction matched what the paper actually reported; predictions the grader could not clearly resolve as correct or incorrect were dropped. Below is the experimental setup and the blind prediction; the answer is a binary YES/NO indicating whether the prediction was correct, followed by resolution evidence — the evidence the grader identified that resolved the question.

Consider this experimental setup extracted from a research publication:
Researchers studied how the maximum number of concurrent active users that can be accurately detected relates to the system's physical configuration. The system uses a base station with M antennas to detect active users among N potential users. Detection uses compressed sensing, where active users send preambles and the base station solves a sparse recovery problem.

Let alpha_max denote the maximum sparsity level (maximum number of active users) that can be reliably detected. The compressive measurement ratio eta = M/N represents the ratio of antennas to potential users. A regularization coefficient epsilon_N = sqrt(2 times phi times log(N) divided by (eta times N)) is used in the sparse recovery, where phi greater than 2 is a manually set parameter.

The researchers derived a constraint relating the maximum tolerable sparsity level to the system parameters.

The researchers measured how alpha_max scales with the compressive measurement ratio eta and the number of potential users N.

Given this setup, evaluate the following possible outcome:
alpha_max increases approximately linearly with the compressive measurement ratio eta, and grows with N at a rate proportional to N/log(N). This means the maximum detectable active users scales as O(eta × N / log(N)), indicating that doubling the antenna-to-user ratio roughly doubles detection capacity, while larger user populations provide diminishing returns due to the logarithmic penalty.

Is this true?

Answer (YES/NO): YES